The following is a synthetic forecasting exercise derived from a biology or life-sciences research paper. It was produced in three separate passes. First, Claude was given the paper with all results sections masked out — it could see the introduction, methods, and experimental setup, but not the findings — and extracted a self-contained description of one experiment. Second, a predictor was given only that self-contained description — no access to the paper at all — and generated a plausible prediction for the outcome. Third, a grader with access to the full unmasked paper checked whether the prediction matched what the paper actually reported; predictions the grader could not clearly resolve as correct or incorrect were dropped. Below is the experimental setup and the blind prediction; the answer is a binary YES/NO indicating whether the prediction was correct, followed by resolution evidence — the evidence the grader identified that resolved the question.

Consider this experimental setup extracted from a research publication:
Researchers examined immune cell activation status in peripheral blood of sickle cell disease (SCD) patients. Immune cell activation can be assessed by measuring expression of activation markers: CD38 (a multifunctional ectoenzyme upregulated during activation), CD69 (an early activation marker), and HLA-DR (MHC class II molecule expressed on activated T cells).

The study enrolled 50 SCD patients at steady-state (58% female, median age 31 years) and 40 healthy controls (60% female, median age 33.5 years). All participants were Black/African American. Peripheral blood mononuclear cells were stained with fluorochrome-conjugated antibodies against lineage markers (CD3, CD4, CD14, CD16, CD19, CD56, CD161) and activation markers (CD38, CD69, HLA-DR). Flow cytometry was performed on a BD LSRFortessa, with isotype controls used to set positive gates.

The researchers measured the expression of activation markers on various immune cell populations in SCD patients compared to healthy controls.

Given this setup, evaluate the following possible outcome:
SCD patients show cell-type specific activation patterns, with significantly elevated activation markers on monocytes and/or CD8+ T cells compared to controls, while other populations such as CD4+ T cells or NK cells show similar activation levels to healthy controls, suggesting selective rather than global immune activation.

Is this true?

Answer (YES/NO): NO